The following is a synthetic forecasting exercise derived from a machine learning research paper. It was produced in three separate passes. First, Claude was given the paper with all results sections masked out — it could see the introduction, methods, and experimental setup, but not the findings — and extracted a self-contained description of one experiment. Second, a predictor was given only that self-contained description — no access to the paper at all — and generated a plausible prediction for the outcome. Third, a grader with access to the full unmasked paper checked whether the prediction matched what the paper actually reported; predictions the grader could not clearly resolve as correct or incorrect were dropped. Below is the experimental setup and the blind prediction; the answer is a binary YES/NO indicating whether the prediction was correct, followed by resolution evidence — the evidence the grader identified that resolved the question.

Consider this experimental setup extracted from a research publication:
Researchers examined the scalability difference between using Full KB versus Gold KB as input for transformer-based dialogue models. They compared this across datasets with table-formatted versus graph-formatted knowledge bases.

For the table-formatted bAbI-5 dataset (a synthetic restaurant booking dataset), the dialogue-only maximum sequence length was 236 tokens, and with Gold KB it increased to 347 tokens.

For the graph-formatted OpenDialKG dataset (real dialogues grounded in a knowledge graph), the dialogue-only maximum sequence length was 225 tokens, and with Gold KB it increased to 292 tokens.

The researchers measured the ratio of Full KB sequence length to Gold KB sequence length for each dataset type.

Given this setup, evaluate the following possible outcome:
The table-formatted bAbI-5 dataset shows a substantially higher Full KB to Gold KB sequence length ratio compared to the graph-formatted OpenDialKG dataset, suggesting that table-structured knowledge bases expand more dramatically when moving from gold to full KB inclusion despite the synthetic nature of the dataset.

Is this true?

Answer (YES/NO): NO